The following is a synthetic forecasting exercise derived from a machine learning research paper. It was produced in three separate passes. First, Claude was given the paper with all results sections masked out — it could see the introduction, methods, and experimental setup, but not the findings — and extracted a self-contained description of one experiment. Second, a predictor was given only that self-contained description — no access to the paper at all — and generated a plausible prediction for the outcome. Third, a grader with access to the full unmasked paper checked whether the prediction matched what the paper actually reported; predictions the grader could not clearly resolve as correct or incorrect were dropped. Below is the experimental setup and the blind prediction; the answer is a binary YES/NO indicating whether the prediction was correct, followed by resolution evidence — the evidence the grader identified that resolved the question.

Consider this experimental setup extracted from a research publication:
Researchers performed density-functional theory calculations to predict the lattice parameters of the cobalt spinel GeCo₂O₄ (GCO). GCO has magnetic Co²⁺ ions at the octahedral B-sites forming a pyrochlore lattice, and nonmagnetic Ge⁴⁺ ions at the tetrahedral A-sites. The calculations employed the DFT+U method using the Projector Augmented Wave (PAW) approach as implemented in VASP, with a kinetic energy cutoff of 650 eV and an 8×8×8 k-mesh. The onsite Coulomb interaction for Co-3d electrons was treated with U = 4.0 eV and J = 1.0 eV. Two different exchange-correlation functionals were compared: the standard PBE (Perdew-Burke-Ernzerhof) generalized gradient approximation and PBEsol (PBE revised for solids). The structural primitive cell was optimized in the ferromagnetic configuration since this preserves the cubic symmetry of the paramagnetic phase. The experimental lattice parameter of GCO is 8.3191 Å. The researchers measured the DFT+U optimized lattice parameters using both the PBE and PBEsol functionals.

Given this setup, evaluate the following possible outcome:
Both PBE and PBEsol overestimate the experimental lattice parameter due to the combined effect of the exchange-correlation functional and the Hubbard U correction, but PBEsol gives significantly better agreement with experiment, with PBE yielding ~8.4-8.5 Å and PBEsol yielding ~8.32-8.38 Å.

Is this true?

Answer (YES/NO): YES